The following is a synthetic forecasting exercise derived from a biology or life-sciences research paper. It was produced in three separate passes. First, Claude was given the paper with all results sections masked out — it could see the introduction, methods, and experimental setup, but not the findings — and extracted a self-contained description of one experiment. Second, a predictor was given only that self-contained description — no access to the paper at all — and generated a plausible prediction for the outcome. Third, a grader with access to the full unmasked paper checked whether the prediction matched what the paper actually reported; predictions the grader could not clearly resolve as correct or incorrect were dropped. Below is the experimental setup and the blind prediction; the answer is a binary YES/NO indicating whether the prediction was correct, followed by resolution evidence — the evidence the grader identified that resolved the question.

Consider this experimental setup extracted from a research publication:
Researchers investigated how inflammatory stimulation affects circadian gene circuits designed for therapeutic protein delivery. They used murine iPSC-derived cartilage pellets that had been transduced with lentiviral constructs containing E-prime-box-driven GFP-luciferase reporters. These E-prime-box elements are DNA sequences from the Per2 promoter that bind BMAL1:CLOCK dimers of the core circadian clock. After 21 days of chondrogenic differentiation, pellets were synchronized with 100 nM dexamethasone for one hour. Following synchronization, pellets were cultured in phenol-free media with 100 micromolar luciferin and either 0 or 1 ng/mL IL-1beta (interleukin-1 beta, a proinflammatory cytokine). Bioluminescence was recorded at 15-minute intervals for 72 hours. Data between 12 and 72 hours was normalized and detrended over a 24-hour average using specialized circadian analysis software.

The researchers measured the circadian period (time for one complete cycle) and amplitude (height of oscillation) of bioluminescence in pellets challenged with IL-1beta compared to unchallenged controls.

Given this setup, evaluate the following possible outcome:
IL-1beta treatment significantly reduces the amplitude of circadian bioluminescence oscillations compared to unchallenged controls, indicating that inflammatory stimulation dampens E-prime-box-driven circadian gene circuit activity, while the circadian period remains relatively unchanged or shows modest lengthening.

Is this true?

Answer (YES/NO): NO